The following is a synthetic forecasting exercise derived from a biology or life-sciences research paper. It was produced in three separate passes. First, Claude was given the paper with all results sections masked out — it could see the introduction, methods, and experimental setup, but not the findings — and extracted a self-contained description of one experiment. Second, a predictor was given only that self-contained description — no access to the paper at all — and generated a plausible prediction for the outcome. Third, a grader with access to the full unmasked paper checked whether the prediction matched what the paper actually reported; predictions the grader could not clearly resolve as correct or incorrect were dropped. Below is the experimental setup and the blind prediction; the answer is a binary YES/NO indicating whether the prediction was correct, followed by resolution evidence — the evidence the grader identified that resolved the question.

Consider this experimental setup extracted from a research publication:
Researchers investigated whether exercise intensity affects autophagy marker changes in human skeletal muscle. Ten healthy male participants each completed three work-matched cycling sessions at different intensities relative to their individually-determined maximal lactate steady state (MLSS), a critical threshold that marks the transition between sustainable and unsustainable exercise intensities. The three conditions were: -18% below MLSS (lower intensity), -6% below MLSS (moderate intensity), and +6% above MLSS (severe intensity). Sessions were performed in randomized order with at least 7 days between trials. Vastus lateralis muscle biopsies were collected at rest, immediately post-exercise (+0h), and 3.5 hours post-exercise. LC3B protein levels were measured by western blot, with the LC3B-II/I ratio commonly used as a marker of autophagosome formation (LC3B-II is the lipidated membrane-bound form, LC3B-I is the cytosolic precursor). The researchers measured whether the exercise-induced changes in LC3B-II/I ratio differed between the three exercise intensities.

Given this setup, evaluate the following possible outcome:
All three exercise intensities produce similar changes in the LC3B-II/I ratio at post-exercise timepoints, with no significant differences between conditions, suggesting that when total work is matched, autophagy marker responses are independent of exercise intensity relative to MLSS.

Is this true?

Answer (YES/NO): YES